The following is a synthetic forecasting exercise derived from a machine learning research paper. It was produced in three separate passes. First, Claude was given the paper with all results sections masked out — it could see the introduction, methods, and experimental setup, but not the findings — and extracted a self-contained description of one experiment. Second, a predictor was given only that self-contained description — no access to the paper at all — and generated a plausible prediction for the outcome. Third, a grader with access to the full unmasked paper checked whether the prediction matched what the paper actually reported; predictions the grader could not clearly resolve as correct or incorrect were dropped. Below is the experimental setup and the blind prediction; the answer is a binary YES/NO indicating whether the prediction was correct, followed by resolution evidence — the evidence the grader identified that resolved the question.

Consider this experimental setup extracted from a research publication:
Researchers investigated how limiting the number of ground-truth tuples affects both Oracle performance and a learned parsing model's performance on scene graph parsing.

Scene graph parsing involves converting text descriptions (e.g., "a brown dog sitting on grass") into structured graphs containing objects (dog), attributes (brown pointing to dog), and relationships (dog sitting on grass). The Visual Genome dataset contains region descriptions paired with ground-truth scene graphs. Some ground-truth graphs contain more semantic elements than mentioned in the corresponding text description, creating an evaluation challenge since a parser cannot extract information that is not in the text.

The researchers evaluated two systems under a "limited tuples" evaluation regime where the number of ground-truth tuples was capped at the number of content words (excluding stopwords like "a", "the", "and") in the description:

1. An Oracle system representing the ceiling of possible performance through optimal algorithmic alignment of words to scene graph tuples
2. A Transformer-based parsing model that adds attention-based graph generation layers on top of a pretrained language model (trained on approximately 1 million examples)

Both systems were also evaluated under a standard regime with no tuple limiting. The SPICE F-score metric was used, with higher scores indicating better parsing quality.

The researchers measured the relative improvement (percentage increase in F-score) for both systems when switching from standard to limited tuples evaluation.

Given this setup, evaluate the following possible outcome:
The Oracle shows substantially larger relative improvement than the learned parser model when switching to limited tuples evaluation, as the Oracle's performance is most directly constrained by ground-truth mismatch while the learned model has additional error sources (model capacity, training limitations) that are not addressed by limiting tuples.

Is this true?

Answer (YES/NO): NO